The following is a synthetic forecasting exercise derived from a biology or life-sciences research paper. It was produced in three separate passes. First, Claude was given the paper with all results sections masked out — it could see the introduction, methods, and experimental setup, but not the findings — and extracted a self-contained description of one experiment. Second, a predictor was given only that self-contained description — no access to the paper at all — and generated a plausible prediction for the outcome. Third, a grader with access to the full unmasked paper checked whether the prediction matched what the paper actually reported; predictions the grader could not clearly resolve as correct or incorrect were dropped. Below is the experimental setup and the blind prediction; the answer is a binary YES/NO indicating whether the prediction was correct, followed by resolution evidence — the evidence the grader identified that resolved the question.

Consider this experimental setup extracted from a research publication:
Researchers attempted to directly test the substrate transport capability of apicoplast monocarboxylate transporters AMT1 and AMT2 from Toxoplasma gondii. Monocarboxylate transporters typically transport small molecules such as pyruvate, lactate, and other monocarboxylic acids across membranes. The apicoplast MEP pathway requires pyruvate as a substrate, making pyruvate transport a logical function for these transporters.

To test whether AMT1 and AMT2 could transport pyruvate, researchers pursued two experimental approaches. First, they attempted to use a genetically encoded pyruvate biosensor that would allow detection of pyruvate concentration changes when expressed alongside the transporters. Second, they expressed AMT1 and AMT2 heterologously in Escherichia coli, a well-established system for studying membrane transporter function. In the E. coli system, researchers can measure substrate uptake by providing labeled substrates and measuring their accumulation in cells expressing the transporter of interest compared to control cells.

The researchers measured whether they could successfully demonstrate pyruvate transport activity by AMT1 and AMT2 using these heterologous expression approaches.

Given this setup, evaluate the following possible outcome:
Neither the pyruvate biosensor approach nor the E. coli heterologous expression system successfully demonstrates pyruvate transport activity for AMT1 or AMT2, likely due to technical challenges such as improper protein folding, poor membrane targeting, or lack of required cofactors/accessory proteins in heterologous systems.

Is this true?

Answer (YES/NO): YES